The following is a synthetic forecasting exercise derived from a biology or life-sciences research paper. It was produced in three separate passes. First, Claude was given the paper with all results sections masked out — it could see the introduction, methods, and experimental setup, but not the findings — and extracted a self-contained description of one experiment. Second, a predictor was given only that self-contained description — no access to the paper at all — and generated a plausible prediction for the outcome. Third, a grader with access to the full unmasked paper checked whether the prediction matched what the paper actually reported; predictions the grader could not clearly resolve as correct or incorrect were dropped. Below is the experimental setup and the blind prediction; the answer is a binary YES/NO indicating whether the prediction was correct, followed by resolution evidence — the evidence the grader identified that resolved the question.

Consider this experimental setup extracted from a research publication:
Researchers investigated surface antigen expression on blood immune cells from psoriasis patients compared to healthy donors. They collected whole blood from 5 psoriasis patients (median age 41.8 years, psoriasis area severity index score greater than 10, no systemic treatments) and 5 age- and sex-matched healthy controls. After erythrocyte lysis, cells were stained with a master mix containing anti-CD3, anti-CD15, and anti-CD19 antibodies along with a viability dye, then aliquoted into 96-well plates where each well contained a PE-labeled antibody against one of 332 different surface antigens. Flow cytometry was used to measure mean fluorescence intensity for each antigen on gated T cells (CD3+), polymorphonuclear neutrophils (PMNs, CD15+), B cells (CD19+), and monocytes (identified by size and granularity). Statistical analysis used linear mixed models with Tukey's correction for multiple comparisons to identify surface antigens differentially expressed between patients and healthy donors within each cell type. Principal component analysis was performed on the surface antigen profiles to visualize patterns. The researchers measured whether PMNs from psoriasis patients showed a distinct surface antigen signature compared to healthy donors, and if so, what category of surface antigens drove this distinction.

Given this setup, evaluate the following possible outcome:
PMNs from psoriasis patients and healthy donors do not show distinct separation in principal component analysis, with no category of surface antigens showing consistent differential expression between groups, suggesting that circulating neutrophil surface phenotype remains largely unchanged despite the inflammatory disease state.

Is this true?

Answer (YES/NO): NO